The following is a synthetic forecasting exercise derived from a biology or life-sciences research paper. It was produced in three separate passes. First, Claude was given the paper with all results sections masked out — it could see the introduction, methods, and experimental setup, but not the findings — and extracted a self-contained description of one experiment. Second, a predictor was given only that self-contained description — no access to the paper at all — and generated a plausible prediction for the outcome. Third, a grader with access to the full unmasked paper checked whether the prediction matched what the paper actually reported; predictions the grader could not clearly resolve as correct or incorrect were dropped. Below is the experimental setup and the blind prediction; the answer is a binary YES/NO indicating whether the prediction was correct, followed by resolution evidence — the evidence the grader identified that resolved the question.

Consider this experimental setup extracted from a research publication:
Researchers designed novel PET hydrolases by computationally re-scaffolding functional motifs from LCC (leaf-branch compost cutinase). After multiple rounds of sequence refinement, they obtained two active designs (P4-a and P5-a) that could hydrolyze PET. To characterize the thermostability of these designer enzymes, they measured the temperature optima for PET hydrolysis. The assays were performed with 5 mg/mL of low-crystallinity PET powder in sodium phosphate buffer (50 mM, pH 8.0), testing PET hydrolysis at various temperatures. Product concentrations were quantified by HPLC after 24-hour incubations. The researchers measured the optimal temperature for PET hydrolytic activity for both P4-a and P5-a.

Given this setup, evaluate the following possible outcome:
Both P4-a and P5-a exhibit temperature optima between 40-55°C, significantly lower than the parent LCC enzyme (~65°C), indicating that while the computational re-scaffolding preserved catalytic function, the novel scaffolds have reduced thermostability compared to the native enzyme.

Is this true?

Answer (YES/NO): NO